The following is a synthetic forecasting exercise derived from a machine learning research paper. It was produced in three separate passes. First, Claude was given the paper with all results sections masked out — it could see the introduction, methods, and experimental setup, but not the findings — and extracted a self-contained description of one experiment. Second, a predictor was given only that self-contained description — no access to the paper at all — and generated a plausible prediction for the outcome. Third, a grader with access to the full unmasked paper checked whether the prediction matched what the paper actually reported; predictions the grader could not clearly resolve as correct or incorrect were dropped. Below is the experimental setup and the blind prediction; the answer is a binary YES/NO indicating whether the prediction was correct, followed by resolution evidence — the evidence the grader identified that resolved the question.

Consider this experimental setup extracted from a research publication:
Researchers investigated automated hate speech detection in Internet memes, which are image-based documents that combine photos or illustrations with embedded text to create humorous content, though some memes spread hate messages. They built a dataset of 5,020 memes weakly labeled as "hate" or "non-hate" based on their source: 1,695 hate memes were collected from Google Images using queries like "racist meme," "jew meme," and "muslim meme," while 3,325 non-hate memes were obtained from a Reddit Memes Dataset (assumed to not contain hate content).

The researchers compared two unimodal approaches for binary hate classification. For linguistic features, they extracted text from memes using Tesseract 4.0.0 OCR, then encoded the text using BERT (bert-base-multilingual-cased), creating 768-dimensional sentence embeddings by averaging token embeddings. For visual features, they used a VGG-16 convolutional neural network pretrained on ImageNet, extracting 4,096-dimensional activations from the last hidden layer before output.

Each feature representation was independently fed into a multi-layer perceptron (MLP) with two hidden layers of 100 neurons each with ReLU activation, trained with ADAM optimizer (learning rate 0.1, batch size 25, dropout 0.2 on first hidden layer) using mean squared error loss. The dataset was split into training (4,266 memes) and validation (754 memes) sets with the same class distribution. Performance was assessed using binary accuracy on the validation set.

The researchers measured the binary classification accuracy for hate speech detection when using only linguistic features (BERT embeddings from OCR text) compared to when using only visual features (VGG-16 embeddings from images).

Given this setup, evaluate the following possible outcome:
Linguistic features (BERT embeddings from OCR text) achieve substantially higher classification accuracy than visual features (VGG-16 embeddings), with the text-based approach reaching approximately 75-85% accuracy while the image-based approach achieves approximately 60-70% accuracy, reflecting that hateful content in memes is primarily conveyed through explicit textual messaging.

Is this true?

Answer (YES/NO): NO